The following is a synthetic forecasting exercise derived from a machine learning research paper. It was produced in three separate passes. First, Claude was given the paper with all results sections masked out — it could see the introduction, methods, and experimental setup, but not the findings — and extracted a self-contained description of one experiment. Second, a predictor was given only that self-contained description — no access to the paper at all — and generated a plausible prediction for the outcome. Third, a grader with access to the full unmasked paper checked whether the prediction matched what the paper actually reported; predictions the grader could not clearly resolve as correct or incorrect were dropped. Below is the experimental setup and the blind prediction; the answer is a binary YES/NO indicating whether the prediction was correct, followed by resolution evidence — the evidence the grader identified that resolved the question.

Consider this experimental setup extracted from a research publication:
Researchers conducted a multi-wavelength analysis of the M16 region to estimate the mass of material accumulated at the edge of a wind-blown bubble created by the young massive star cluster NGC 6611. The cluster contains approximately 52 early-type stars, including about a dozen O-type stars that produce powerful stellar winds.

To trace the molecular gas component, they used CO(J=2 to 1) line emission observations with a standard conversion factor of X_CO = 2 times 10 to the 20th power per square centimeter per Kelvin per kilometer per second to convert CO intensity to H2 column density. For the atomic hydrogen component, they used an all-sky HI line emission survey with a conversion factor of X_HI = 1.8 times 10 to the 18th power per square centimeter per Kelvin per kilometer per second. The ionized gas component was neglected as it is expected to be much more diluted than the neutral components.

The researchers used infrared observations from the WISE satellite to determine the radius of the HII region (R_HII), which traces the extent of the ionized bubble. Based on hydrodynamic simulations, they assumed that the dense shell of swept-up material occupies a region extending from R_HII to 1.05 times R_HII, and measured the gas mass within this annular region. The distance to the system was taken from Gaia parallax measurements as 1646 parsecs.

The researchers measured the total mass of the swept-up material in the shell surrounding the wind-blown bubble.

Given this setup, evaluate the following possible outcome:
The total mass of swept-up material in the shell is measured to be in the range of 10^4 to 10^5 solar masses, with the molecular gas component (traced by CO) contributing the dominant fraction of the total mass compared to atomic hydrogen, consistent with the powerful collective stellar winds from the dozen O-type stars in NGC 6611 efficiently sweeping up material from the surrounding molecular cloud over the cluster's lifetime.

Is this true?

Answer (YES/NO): YES